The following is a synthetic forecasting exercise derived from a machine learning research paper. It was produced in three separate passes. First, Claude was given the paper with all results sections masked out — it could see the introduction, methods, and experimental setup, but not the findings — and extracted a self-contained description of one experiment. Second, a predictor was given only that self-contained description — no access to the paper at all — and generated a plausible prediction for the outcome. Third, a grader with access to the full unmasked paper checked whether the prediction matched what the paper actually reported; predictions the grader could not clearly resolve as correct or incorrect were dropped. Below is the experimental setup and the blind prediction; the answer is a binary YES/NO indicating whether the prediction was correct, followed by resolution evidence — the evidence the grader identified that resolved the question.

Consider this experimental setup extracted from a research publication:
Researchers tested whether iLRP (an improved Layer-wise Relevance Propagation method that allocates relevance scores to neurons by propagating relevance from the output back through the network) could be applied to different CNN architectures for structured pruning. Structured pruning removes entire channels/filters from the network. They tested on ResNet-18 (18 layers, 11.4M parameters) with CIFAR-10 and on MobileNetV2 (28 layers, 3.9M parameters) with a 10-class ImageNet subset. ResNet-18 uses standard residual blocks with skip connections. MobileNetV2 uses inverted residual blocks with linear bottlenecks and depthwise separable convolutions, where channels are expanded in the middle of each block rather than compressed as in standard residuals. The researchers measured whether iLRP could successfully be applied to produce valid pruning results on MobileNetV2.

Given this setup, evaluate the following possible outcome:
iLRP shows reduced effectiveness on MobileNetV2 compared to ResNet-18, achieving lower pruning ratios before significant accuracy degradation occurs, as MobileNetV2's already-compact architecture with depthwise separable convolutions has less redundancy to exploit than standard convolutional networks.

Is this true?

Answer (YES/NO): NO